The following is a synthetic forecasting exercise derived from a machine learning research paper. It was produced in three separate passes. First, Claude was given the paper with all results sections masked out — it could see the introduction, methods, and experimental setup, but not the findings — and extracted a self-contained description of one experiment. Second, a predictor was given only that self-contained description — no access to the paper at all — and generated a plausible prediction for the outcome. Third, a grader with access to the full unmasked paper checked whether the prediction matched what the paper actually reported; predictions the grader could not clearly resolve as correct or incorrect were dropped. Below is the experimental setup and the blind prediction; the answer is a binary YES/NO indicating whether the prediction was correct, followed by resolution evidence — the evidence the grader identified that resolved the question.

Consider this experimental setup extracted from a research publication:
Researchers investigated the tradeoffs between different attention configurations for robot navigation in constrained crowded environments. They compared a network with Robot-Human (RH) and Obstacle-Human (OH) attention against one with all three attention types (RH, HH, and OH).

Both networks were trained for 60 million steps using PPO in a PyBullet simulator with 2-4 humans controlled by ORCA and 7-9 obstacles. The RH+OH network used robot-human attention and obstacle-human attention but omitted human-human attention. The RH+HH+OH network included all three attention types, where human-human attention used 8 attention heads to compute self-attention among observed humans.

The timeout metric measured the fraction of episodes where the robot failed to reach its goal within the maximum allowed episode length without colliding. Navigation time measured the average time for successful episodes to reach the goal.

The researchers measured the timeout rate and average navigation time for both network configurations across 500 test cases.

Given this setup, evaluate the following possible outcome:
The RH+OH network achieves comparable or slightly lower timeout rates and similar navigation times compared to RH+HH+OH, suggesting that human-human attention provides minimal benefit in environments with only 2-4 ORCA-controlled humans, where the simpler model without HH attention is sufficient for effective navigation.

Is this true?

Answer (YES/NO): NO